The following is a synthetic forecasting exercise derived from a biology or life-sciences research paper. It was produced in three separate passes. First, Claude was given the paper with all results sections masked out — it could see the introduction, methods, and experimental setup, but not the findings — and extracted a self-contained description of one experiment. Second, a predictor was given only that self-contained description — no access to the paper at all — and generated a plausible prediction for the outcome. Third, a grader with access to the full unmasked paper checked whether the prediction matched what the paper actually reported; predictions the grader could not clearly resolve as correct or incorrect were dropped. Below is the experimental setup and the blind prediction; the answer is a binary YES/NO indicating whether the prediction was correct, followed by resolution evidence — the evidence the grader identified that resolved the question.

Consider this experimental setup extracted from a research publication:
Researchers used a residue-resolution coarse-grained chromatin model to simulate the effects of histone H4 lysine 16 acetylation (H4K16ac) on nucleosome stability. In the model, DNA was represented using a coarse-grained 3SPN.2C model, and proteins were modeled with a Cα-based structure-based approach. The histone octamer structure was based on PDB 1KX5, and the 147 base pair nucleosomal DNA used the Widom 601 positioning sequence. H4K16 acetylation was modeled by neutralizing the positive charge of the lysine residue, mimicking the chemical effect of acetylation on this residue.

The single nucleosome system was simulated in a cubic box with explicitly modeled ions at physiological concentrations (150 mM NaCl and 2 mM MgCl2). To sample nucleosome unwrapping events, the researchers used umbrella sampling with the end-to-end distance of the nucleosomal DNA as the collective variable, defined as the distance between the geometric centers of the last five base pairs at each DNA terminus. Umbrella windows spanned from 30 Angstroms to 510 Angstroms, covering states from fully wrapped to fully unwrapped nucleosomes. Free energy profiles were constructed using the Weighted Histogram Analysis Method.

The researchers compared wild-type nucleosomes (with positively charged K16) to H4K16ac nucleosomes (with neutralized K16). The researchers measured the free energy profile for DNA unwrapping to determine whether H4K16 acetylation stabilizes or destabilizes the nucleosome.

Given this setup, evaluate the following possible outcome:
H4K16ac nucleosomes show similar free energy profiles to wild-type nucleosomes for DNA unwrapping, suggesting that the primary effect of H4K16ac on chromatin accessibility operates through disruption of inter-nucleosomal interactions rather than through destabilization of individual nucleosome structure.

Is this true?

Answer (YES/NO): NO